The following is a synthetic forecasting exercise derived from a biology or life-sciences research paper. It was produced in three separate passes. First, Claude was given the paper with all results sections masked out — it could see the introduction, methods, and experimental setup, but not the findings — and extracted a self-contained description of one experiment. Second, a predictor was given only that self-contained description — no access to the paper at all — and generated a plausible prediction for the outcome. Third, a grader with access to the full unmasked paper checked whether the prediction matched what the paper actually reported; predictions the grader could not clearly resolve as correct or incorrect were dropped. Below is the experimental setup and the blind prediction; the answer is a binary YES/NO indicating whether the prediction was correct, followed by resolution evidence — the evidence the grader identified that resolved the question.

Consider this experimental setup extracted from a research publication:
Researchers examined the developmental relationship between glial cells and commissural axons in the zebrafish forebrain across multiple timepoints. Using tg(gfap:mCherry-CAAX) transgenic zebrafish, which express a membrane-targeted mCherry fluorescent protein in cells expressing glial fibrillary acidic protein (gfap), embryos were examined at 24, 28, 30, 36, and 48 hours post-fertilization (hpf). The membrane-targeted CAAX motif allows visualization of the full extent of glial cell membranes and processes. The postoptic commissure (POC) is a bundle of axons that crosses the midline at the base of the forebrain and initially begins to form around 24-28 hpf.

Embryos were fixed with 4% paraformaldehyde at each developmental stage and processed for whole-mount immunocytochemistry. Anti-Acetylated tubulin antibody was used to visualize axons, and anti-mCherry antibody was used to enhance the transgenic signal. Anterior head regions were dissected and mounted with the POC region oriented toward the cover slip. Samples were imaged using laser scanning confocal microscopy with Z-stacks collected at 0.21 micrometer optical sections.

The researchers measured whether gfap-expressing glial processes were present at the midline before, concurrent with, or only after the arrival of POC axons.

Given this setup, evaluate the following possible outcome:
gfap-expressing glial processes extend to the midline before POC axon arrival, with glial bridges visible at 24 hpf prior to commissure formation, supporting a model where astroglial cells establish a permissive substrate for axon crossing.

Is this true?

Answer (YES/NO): NO